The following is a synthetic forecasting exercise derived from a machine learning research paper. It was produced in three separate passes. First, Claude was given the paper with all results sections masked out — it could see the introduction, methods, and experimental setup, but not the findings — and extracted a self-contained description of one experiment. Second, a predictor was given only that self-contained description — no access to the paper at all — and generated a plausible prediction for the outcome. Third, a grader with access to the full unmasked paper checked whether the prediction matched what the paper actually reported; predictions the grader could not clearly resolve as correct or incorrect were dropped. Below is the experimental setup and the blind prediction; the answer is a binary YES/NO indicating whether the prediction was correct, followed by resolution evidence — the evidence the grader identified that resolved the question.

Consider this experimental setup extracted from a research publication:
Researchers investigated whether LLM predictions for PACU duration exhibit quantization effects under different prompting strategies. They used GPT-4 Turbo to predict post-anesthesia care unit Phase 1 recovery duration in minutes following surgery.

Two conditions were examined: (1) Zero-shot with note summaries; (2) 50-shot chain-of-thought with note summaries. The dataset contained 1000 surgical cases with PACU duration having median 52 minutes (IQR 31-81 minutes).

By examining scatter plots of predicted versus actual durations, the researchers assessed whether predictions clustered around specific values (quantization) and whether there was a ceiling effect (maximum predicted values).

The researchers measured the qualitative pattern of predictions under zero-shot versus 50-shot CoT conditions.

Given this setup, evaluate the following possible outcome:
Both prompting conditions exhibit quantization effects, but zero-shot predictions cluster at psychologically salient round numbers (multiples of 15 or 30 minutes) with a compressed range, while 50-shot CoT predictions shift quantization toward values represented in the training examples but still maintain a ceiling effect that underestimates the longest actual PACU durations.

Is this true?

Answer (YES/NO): NO